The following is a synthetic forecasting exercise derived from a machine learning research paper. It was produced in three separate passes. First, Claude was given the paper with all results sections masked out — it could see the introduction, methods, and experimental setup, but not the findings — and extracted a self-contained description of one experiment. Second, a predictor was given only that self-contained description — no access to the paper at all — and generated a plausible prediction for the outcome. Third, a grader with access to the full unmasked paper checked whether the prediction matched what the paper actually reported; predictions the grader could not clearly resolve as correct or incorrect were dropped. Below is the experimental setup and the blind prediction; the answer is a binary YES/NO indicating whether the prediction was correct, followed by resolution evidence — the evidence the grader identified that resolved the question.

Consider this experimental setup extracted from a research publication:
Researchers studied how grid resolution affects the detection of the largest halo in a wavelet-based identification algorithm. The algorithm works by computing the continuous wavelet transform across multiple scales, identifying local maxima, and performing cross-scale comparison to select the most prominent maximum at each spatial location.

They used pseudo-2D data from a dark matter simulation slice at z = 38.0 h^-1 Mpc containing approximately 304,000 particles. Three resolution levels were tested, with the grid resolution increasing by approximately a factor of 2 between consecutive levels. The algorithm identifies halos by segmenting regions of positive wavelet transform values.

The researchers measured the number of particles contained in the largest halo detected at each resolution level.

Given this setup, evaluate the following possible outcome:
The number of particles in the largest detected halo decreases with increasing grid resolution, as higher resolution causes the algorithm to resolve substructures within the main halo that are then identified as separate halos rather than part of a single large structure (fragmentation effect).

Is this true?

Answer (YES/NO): NO